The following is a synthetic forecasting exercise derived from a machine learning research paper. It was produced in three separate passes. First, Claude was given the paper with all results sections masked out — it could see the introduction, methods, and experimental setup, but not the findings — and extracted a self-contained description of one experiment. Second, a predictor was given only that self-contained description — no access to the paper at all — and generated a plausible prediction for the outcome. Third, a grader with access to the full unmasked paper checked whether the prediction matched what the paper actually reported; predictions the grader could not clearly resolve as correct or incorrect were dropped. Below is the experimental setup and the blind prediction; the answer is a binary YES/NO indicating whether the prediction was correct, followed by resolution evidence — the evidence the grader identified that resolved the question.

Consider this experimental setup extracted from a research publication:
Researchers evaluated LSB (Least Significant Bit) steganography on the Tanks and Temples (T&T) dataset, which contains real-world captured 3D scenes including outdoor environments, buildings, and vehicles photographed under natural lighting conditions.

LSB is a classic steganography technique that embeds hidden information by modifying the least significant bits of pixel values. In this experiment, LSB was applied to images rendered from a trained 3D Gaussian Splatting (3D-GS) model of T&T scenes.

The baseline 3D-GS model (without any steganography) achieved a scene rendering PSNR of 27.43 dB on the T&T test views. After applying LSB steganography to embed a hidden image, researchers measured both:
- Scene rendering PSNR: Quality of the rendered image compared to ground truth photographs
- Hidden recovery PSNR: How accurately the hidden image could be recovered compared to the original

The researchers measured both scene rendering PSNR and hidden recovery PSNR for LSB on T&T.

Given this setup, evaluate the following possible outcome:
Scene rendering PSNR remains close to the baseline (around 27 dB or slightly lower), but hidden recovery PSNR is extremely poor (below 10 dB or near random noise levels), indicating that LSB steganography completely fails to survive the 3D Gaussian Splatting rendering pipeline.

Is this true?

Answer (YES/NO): YES